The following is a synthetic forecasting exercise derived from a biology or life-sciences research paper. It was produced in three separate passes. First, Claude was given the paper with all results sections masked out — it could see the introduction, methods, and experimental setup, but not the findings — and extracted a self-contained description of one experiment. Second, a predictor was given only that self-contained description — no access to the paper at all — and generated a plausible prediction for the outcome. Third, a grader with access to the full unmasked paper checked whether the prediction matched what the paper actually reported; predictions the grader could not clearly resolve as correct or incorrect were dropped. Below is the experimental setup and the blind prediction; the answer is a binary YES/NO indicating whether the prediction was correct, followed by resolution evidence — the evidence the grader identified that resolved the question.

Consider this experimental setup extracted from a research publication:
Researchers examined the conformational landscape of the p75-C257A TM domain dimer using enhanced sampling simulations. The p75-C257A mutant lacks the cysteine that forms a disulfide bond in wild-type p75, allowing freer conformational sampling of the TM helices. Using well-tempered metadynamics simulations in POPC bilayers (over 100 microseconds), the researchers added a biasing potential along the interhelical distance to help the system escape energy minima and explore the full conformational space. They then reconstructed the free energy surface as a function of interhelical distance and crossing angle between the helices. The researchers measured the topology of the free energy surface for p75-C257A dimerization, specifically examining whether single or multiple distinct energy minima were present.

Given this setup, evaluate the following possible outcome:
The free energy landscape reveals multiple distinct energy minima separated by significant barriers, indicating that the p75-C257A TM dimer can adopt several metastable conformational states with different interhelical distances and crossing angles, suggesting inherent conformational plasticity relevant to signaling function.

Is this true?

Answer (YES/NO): YES